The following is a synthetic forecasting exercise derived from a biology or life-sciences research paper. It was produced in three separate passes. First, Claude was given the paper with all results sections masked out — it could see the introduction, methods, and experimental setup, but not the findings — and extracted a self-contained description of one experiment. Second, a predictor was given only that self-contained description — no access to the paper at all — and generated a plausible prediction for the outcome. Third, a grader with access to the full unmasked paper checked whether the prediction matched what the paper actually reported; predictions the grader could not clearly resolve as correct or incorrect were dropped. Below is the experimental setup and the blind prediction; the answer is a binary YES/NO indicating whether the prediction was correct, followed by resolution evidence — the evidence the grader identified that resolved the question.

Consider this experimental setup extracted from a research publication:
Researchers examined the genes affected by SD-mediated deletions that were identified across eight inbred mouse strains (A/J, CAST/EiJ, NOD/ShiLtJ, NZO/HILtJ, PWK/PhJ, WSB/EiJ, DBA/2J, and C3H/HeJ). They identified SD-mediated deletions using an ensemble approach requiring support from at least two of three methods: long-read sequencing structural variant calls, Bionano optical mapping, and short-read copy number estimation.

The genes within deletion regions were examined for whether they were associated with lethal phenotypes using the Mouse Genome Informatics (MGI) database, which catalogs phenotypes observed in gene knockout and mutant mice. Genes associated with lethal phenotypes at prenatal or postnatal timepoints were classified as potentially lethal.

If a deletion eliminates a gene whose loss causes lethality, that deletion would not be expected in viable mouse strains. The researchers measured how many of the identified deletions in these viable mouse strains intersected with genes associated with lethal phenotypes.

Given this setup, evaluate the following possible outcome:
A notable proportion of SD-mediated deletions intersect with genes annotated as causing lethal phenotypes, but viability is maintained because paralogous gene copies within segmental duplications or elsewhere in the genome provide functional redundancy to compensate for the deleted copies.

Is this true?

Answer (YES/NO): NO